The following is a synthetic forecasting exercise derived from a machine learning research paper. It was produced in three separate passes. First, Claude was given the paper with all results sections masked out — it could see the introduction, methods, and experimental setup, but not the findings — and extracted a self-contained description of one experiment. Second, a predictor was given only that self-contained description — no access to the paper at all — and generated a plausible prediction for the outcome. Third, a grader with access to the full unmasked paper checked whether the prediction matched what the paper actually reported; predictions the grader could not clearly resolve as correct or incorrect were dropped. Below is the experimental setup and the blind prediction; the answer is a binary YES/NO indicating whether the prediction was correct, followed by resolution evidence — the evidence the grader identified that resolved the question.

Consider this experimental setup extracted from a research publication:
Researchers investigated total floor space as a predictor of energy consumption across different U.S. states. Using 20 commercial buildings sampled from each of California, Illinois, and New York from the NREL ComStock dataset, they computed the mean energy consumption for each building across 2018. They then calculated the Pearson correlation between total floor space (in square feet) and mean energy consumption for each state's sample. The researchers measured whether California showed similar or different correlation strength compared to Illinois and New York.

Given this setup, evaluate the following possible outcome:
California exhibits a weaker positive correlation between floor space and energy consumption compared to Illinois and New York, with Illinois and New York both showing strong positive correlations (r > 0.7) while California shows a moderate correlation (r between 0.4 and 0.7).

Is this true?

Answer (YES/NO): NO